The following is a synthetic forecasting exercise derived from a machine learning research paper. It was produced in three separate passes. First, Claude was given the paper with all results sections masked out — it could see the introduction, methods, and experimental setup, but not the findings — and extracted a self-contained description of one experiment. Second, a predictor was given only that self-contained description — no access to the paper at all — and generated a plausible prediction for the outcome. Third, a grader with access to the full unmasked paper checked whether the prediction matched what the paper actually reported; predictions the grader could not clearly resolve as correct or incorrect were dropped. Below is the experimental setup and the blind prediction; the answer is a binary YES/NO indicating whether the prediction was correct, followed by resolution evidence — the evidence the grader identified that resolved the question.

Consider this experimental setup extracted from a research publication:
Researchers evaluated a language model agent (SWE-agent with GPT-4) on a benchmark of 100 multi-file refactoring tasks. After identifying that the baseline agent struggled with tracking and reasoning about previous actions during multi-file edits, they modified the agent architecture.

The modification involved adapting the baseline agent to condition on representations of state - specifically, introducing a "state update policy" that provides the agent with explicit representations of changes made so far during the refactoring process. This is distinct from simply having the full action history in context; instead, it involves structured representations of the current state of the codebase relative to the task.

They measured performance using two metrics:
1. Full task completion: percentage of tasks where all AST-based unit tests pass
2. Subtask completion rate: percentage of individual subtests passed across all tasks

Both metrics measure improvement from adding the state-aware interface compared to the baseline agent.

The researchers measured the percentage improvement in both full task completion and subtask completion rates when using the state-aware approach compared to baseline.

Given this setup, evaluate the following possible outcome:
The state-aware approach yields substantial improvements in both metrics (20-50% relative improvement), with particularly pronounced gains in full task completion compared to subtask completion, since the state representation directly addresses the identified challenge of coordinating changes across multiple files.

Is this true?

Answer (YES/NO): NO